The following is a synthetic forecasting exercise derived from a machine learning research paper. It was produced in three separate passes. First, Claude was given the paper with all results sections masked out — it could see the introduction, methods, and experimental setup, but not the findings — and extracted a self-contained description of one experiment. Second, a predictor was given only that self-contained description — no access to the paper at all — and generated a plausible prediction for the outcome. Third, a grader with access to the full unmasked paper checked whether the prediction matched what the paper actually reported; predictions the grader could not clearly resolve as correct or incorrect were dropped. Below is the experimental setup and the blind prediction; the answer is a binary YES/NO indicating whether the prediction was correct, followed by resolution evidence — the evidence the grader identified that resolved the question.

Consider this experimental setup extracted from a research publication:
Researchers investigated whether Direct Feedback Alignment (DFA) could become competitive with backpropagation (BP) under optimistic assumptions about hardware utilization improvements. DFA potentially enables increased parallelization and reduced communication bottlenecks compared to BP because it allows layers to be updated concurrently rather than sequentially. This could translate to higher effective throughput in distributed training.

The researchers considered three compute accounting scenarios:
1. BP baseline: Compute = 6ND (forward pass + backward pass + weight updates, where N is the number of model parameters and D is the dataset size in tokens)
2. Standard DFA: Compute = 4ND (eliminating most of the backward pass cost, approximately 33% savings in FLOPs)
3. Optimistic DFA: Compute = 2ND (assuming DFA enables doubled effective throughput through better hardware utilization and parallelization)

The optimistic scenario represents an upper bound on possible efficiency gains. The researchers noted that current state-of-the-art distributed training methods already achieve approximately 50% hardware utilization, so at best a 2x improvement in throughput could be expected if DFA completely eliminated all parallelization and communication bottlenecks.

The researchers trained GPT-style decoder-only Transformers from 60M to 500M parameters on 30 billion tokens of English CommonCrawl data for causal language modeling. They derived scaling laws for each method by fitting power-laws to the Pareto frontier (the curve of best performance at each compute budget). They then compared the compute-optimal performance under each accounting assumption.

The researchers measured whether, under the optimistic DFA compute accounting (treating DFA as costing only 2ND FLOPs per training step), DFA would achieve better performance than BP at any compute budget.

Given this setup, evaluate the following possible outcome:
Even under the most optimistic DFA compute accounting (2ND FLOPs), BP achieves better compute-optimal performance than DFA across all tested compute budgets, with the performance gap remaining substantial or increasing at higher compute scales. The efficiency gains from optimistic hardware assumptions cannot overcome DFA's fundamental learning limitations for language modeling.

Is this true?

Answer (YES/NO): YES